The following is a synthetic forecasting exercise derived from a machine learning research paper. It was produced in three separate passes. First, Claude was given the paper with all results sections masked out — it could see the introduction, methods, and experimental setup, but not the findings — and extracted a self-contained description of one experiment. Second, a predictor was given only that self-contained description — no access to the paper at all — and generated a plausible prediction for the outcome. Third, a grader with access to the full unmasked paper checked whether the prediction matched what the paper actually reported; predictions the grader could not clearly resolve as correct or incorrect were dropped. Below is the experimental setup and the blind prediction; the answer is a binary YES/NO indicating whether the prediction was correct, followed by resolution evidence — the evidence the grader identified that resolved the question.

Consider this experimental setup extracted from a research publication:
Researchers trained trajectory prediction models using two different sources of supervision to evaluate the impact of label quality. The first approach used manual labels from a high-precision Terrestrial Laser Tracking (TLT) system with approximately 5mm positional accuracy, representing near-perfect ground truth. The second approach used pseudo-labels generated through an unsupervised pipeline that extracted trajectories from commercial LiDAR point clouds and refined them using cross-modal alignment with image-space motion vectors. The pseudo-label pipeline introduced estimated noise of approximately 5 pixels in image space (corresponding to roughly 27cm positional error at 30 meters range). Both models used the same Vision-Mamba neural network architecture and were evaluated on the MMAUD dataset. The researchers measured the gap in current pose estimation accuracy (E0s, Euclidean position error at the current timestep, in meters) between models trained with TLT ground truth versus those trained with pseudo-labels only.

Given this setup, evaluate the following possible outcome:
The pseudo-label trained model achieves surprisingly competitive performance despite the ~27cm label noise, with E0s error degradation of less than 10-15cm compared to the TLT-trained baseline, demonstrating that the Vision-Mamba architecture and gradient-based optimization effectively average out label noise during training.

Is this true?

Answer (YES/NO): NO